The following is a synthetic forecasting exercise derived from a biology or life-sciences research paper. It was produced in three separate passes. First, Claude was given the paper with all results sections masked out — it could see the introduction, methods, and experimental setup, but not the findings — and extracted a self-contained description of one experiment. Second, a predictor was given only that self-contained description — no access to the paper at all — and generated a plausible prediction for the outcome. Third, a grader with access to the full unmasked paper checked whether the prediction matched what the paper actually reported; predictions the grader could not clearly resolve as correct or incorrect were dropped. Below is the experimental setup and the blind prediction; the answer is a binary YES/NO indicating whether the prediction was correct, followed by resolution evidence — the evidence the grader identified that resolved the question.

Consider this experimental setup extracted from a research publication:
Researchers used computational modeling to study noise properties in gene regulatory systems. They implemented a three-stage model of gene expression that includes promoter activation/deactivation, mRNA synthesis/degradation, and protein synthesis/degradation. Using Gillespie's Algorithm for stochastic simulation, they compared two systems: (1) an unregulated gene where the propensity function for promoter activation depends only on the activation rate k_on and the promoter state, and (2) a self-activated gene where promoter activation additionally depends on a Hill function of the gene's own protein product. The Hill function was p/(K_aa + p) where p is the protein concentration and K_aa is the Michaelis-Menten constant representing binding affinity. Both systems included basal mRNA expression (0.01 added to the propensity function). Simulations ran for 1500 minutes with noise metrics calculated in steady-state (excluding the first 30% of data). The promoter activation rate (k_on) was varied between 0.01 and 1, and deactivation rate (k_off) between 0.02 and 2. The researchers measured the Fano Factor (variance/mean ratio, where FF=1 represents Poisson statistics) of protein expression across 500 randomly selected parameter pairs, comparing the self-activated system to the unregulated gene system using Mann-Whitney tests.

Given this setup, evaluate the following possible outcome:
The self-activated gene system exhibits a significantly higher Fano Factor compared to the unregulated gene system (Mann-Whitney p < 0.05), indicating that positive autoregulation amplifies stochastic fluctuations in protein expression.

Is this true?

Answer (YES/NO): NO